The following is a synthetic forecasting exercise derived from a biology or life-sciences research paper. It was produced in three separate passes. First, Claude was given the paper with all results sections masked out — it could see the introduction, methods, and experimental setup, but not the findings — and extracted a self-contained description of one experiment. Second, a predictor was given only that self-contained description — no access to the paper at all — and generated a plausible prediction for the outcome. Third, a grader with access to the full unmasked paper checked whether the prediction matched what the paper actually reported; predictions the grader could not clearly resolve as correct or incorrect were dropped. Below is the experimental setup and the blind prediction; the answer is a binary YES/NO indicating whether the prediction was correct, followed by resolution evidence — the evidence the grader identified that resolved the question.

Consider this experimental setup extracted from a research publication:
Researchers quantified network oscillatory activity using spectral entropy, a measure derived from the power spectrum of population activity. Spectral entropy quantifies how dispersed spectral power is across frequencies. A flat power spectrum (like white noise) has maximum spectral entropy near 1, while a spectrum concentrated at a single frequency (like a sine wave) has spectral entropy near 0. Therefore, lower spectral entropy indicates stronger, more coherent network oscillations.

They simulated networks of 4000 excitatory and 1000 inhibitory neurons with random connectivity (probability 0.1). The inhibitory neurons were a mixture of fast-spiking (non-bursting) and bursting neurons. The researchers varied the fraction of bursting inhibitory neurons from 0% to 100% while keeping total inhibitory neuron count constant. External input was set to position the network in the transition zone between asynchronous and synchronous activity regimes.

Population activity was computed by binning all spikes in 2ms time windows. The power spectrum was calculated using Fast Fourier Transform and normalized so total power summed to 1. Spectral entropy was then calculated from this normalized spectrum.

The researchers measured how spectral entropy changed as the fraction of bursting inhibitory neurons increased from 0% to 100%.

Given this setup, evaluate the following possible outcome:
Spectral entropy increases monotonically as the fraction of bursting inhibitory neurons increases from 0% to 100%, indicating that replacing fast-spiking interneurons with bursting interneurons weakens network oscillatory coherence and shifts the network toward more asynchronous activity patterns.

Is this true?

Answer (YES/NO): NO